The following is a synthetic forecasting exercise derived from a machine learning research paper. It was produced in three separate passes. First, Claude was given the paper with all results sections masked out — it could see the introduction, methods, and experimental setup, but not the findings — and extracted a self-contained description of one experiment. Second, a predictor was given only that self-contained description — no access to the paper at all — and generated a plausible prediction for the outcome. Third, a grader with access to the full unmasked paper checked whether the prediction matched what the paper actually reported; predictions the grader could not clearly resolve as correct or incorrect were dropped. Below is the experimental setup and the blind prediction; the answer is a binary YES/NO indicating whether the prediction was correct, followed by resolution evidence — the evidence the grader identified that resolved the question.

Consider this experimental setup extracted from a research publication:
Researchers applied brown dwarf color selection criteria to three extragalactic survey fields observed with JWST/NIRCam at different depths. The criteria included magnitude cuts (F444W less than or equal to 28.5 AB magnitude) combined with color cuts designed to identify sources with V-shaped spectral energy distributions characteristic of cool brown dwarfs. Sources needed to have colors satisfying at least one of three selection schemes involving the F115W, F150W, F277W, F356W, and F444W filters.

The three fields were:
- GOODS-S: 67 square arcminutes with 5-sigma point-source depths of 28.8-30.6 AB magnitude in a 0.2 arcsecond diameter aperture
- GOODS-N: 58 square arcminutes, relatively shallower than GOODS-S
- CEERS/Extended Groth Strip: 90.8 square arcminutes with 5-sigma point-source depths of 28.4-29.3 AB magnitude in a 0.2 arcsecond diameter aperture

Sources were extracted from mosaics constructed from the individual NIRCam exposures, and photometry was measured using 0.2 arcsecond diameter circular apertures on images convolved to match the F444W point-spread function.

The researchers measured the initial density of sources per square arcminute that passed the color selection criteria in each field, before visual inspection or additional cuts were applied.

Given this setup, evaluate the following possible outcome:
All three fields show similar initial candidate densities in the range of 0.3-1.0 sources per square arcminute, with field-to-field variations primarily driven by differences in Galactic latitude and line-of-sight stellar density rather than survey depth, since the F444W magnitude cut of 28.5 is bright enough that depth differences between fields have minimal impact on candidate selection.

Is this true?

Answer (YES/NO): NO